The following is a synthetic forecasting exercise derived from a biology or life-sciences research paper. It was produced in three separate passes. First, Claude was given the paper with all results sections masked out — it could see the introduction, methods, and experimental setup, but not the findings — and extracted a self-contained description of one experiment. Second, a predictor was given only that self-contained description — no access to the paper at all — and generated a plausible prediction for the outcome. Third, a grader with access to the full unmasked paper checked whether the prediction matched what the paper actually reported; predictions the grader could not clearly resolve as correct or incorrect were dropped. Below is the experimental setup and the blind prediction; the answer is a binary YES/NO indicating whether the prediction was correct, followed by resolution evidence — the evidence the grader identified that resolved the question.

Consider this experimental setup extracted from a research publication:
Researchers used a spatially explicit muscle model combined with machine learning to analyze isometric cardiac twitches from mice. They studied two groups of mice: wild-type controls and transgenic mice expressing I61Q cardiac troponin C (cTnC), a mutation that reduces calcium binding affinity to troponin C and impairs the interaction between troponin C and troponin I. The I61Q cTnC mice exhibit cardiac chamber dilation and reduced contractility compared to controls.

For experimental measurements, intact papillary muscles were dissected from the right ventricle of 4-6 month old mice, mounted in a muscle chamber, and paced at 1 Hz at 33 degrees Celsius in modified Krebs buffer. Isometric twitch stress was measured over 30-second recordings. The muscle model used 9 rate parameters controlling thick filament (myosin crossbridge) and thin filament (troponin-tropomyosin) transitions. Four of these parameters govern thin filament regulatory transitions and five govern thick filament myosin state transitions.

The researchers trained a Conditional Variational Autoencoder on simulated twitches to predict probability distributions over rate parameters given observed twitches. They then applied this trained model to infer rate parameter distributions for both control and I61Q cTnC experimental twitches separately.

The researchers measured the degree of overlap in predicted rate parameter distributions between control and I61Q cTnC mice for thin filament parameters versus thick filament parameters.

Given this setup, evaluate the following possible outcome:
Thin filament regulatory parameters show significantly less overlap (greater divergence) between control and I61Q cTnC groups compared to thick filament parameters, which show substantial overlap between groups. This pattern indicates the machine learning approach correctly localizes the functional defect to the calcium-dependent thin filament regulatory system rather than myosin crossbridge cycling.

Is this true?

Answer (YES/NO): YES